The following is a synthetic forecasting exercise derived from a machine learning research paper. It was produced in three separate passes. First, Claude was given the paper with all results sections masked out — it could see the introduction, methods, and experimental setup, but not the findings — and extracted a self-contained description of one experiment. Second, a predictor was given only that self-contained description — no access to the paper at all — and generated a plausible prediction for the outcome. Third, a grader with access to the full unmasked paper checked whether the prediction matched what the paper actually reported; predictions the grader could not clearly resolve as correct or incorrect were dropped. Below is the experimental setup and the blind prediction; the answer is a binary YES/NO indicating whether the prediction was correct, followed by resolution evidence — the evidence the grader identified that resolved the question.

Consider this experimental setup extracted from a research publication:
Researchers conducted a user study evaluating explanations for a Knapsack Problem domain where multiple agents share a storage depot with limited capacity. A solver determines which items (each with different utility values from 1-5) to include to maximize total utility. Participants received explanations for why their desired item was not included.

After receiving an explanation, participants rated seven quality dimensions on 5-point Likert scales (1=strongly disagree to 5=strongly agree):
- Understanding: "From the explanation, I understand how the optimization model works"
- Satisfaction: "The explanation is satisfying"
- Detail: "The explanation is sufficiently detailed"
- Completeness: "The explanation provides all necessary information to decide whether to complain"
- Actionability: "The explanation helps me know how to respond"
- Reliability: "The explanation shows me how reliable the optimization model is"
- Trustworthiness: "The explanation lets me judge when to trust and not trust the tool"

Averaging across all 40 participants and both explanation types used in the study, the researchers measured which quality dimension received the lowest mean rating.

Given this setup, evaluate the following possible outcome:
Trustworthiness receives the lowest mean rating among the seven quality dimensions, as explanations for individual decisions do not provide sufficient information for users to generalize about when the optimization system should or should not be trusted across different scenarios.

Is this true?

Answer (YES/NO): NO